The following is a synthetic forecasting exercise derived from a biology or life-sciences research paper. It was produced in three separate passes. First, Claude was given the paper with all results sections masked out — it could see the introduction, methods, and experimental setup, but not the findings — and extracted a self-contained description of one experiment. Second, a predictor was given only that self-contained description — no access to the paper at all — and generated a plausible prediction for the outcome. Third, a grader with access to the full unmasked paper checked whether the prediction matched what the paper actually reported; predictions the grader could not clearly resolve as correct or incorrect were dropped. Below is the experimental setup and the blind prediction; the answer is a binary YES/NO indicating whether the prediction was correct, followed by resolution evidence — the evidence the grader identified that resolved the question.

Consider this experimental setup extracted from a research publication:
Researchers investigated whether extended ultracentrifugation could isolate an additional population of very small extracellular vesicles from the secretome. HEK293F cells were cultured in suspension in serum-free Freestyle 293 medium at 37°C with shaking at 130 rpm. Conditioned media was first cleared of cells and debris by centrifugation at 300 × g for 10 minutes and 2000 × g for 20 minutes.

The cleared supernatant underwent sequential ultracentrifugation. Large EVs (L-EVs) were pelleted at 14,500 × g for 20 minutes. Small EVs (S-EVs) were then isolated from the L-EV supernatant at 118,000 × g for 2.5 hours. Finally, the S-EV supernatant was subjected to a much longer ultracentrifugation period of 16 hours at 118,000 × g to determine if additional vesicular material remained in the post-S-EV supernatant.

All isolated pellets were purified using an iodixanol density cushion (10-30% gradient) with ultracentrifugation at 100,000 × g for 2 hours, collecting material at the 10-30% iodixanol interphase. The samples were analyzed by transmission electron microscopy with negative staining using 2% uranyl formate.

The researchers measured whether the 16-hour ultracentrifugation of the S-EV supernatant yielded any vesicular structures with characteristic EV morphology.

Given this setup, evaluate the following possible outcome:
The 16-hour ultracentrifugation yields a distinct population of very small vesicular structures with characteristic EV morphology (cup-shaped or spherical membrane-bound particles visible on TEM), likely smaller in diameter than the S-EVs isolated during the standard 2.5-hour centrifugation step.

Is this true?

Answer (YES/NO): YES